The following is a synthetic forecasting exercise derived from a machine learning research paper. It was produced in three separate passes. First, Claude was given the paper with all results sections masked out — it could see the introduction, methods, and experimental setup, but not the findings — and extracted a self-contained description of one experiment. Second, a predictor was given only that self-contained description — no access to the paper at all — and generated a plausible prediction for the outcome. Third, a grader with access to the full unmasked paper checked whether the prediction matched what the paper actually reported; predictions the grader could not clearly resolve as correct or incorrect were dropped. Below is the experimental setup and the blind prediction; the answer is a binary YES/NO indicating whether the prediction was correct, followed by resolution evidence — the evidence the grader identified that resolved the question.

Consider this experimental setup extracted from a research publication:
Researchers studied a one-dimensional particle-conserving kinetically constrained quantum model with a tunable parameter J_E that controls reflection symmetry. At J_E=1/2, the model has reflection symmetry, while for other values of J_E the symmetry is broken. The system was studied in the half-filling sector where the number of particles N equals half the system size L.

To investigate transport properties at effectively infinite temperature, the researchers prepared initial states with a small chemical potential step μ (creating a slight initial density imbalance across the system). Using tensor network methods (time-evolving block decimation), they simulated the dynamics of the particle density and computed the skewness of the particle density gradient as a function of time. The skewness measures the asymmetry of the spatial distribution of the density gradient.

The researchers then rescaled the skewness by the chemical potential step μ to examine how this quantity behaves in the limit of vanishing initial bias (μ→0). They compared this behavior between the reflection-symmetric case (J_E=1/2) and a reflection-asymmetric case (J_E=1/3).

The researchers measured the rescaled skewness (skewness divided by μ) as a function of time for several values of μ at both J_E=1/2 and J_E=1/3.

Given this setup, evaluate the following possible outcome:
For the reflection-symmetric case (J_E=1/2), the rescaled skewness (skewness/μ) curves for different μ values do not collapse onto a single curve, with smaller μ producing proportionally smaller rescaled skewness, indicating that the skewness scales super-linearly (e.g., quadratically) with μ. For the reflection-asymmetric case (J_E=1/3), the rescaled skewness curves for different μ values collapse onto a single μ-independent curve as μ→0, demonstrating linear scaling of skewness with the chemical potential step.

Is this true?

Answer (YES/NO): NO